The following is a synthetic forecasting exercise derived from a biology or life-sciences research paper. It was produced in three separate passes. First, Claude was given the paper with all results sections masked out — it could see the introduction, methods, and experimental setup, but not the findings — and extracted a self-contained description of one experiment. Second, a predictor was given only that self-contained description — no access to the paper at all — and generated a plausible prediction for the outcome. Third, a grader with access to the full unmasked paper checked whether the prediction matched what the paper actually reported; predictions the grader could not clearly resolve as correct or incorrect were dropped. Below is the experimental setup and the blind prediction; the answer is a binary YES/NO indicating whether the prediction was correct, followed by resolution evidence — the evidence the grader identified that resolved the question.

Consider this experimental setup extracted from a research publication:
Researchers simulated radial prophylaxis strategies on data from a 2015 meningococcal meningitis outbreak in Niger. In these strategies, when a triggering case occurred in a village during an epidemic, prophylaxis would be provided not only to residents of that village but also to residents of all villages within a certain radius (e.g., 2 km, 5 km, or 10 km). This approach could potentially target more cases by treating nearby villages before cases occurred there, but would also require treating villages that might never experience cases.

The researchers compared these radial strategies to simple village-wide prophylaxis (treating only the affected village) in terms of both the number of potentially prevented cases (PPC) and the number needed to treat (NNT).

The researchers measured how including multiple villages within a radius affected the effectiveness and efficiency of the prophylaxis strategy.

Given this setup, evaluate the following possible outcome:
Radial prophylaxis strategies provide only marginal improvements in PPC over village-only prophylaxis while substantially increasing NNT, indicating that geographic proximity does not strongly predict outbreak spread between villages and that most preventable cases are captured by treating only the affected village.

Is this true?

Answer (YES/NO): NO